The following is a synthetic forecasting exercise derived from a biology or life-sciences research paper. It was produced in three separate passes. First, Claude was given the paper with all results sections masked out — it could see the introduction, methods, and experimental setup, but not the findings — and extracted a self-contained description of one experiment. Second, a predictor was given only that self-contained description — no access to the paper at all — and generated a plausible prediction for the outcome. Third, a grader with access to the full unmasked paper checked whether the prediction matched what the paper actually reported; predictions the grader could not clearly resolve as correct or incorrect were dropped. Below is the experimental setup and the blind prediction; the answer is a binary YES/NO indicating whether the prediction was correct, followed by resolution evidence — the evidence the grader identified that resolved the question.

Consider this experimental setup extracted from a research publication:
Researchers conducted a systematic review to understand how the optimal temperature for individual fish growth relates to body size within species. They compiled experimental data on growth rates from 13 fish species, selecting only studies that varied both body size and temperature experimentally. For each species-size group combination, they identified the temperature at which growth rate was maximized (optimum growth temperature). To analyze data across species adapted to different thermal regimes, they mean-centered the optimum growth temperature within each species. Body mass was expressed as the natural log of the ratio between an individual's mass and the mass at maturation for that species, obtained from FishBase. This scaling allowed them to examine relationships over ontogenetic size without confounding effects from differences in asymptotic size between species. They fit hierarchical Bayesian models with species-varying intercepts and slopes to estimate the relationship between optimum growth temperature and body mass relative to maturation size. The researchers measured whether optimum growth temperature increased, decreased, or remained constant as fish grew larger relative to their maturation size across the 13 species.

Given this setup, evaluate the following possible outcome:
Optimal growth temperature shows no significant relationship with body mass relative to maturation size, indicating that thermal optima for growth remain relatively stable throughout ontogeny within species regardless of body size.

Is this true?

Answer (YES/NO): NO